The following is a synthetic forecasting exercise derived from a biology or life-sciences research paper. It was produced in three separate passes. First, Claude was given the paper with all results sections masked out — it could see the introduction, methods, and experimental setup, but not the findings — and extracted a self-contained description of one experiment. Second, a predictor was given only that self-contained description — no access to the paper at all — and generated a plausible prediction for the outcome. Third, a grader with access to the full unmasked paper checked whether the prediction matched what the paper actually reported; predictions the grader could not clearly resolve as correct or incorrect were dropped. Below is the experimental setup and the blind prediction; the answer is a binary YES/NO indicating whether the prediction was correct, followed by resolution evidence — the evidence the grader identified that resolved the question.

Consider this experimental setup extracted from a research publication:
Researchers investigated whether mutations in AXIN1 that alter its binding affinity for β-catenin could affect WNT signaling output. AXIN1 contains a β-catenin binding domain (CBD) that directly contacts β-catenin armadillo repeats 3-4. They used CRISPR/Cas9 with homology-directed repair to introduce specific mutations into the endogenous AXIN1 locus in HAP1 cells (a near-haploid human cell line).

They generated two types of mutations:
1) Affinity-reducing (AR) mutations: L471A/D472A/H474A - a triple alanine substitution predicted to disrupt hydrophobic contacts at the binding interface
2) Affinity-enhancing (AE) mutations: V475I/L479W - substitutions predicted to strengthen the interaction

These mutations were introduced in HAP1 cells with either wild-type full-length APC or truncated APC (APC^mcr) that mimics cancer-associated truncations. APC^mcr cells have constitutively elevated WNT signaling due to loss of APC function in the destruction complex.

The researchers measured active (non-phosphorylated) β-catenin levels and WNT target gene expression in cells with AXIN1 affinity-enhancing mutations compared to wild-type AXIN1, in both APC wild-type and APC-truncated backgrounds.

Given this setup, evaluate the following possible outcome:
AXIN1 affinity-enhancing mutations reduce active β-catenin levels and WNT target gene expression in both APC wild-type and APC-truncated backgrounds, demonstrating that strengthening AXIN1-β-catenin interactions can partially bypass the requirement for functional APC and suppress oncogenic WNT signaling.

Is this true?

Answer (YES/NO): NO